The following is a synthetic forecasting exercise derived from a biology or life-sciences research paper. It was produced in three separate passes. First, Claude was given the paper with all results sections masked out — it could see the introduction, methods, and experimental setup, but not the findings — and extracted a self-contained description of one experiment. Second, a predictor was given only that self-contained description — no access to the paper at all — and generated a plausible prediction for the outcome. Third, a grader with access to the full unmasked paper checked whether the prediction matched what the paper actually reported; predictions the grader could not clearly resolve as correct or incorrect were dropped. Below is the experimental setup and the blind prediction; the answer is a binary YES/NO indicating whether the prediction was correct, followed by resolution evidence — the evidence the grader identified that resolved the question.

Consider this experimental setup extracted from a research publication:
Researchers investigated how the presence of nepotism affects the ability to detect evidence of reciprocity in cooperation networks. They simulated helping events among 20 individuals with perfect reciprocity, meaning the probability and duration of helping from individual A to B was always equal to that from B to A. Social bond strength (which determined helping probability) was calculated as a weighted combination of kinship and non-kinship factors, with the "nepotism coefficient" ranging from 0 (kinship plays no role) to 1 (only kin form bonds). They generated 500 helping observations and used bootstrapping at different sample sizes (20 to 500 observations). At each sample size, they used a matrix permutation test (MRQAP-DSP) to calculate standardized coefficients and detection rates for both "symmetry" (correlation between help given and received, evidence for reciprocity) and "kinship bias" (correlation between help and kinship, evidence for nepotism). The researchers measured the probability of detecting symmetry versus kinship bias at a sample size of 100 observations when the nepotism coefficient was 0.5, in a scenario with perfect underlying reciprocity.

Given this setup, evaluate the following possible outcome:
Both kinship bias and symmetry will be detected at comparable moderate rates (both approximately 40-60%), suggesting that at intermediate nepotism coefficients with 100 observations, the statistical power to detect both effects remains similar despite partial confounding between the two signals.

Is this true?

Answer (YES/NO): NO